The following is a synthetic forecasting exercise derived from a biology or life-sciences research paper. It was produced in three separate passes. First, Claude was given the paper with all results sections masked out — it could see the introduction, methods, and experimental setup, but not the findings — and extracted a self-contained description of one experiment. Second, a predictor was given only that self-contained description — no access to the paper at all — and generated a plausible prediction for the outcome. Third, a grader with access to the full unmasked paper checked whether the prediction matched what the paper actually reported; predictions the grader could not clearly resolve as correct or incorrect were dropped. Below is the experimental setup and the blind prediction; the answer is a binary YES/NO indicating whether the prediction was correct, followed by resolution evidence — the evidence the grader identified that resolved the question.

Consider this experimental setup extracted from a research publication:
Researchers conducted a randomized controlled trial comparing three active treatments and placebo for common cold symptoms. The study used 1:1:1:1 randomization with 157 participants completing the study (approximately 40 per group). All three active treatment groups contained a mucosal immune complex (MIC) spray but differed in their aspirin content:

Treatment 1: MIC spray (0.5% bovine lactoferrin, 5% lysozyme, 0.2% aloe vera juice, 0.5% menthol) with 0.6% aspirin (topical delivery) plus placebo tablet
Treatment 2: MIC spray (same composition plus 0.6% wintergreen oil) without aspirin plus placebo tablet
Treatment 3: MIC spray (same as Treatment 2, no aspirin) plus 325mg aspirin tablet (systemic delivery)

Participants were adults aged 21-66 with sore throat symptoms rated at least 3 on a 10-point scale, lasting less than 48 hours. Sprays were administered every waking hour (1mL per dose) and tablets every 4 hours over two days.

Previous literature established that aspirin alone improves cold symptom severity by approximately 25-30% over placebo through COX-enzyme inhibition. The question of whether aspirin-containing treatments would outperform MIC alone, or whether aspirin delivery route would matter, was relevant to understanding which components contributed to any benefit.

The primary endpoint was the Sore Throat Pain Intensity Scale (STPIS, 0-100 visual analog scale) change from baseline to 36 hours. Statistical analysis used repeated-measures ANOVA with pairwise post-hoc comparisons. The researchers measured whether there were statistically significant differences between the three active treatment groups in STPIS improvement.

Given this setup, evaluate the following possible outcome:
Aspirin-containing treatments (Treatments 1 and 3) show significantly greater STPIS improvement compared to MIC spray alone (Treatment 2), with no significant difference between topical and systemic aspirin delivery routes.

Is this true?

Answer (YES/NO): NO